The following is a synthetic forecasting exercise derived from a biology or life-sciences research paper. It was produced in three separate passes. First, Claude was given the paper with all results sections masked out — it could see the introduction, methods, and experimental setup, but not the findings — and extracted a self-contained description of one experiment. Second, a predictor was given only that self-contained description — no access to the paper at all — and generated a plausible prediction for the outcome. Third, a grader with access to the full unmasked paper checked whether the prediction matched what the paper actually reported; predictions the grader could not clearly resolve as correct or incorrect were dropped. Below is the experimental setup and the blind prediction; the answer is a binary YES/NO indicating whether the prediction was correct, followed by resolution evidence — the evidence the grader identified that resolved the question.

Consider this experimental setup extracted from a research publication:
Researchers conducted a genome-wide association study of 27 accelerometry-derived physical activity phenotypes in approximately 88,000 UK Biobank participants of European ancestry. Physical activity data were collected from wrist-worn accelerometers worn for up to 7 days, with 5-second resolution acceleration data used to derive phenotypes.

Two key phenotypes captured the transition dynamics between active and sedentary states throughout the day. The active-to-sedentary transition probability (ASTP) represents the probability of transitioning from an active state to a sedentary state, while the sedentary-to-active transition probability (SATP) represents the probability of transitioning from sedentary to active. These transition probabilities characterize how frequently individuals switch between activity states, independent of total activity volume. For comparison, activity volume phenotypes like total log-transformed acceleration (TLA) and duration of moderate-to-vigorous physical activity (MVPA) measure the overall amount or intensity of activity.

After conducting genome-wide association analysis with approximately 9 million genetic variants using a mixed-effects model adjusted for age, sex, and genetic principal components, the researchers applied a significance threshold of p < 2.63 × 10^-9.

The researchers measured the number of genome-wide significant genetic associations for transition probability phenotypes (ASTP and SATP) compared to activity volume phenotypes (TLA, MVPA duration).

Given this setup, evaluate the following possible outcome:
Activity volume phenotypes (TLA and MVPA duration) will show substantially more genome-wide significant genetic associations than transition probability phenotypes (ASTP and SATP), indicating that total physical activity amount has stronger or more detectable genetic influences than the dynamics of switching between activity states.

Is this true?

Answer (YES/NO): YES